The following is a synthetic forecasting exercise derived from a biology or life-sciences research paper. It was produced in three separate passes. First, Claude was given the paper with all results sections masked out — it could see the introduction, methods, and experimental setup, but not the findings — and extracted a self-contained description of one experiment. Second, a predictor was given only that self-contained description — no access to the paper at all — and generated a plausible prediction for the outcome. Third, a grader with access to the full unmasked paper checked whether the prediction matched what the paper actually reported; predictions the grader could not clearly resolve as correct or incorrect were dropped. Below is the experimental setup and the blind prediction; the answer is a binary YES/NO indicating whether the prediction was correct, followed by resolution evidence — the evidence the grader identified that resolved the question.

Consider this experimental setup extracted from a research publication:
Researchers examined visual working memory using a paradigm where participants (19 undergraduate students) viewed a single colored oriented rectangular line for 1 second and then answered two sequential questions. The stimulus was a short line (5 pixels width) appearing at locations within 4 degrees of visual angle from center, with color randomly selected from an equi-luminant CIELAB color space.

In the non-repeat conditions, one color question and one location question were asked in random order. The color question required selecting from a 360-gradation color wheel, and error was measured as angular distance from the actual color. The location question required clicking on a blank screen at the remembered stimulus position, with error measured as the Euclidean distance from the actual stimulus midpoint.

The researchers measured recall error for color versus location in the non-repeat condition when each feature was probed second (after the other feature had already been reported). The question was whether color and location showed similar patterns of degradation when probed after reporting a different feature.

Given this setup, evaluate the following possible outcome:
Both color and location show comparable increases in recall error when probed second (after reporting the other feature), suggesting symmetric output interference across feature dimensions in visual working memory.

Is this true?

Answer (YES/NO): NO